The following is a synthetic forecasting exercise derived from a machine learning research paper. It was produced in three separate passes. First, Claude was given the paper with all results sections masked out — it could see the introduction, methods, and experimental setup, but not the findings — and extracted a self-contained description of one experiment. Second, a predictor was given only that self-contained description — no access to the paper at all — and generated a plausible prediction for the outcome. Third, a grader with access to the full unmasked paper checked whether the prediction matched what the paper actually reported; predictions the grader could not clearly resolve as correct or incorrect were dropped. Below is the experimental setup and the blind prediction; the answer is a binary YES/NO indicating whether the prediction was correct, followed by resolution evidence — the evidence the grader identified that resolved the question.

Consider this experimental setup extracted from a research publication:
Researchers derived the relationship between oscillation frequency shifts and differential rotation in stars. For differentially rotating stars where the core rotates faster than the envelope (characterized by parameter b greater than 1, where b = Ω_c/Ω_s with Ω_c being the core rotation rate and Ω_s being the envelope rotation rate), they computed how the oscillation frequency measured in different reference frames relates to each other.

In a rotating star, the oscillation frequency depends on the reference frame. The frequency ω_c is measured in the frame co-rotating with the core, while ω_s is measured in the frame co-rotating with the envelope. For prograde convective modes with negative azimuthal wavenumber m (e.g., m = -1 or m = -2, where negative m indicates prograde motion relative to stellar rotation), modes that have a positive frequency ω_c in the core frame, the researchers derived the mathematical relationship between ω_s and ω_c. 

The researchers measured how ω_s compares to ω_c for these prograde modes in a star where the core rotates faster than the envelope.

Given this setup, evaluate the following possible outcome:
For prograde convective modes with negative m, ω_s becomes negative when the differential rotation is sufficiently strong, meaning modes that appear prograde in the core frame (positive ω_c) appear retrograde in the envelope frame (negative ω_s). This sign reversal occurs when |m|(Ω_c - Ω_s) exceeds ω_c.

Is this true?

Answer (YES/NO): NO